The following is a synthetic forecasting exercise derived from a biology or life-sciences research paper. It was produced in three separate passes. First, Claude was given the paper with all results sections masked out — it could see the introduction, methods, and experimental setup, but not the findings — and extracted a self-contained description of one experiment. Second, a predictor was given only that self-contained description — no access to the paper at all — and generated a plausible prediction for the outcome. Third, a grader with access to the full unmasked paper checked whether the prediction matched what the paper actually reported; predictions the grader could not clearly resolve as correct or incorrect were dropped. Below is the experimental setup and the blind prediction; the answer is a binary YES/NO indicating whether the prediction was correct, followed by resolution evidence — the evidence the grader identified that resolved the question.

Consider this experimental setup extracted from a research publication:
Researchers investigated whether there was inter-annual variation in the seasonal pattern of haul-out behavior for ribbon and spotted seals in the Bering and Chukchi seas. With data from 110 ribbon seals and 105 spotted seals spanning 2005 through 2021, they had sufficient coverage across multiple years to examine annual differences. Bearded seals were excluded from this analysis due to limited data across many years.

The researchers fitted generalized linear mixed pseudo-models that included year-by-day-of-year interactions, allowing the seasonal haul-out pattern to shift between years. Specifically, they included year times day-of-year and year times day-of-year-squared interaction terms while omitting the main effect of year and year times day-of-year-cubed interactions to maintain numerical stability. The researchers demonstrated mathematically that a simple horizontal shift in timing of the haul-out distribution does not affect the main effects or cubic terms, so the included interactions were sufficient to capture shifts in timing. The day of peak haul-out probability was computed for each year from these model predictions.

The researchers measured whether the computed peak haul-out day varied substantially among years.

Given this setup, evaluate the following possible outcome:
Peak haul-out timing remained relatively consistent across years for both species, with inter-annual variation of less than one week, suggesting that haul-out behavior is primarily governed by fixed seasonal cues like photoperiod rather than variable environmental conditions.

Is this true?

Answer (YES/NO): NO